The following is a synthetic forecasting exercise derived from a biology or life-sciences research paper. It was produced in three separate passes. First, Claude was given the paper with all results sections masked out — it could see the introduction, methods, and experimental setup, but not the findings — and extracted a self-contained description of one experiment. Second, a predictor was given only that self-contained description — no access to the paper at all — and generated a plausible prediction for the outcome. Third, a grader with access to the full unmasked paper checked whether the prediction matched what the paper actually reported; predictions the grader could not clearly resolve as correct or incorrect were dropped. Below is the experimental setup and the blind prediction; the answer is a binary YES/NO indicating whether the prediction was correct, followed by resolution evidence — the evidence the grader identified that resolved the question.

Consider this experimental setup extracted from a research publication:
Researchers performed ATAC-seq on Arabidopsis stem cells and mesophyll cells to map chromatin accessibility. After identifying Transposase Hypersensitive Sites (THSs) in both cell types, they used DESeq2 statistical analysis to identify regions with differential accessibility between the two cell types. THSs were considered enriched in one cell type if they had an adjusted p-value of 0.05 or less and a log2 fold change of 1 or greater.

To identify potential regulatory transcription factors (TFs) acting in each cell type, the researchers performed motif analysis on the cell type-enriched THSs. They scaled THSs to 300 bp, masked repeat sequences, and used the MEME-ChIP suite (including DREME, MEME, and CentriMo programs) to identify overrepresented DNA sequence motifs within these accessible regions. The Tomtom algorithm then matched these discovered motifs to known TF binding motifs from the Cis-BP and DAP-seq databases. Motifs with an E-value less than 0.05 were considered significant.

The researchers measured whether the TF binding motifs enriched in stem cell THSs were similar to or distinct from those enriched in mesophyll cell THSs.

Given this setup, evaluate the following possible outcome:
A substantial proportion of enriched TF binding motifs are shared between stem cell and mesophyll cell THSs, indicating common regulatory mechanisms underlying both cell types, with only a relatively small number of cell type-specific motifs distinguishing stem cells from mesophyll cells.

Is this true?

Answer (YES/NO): NO